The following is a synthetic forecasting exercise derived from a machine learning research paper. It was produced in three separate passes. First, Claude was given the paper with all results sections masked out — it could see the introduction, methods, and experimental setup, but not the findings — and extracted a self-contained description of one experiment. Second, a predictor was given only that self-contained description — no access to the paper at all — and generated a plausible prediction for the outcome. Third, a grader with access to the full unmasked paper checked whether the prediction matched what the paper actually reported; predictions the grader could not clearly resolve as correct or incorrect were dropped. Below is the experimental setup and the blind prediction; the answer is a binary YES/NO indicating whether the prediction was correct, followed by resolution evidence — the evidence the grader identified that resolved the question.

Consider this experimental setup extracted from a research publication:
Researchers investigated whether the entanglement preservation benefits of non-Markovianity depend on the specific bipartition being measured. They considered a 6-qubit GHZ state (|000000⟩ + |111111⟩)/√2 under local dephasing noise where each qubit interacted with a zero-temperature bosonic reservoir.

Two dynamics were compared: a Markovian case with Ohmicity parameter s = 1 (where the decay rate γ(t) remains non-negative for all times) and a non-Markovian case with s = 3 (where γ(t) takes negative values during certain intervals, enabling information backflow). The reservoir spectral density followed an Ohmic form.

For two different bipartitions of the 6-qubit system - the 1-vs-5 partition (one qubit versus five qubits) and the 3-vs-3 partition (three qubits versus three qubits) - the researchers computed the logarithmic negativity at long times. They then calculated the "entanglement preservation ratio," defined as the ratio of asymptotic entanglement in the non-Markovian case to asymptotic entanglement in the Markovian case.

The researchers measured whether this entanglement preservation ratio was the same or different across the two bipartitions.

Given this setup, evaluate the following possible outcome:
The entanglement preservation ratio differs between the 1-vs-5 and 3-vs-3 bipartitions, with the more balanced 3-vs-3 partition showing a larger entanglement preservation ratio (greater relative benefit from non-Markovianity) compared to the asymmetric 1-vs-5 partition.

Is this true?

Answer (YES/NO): NO